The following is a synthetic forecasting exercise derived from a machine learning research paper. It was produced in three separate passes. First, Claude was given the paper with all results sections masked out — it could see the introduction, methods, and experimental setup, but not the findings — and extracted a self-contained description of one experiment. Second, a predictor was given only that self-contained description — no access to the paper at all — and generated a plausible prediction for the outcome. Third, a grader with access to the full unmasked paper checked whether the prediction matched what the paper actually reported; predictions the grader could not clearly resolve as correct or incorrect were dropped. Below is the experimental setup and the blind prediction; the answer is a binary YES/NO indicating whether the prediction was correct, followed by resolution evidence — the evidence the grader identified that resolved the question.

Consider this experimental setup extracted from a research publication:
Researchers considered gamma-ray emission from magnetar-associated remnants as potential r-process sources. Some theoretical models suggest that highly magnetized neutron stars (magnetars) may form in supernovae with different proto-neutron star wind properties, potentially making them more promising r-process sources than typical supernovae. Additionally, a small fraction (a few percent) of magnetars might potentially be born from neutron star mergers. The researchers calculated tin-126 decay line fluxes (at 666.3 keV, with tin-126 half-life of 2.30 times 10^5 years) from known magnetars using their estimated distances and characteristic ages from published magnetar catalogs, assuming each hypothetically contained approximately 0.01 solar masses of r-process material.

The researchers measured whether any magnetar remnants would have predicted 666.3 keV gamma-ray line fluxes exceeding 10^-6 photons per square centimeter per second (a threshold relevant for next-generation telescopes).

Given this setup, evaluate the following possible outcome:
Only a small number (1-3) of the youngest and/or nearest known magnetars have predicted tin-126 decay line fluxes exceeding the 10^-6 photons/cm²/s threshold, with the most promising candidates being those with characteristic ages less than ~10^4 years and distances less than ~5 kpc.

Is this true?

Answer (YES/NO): NO